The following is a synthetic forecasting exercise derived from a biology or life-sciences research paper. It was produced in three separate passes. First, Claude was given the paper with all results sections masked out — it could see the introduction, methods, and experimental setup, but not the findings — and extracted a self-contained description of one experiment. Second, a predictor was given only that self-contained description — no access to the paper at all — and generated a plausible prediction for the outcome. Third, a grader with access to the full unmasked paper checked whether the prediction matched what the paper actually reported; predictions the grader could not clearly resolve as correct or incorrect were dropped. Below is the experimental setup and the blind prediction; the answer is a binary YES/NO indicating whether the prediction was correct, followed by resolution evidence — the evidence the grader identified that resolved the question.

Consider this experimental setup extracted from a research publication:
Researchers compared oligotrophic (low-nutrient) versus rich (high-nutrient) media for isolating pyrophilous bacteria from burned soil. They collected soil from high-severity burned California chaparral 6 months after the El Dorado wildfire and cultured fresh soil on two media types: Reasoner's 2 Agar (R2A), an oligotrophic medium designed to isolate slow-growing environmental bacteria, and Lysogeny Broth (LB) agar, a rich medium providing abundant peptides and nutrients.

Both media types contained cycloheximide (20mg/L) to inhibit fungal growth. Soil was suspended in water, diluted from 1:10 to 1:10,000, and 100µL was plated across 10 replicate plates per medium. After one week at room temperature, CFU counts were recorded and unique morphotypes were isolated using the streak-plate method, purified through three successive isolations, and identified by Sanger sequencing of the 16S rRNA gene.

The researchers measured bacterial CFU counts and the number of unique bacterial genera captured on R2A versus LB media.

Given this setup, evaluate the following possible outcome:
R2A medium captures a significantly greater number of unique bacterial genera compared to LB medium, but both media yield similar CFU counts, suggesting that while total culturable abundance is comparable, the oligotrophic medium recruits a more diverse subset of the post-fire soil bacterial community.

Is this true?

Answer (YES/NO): NO